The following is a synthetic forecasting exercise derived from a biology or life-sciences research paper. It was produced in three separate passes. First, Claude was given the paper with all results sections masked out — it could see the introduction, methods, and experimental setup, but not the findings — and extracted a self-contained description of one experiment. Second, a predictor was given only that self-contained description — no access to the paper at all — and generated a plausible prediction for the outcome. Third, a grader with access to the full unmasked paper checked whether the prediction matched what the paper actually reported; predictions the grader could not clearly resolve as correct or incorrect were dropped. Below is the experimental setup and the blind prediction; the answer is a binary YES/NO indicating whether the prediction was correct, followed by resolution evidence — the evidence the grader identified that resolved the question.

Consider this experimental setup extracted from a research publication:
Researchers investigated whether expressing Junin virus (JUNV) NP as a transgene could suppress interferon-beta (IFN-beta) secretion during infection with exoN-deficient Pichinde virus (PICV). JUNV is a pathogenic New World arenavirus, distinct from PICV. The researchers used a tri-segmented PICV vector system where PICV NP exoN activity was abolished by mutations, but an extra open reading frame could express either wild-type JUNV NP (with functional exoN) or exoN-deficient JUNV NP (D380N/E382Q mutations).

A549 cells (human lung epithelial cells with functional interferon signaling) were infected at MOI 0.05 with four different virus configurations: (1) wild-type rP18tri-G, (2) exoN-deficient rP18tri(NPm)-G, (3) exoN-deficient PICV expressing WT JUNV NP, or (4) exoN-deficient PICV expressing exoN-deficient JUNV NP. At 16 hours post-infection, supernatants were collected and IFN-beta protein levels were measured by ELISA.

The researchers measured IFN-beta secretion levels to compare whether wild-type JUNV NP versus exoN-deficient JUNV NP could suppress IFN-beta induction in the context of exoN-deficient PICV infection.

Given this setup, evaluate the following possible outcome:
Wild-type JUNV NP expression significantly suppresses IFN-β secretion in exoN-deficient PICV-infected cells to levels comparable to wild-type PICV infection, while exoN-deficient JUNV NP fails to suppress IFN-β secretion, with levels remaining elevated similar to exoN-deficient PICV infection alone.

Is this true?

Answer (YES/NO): NO